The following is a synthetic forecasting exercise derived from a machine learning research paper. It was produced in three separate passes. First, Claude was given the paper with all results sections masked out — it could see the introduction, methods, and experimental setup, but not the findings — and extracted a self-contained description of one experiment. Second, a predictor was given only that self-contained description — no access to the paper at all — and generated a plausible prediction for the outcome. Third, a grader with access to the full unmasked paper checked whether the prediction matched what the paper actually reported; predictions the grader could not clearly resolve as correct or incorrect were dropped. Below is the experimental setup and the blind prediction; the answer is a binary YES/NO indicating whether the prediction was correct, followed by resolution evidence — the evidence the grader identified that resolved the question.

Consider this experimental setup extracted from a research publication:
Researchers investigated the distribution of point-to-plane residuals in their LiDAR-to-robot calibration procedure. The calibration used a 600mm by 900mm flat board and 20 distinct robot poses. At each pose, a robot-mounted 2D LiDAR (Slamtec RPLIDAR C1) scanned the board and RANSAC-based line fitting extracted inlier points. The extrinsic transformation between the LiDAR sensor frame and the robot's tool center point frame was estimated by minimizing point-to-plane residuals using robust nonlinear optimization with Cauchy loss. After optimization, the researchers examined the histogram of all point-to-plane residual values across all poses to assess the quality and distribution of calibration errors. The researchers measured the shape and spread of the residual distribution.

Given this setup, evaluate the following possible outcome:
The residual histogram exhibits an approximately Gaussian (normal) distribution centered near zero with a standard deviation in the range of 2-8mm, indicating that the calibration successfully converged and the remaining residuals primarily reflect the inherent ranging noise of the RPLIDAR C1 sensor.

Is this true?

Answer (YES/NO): NO